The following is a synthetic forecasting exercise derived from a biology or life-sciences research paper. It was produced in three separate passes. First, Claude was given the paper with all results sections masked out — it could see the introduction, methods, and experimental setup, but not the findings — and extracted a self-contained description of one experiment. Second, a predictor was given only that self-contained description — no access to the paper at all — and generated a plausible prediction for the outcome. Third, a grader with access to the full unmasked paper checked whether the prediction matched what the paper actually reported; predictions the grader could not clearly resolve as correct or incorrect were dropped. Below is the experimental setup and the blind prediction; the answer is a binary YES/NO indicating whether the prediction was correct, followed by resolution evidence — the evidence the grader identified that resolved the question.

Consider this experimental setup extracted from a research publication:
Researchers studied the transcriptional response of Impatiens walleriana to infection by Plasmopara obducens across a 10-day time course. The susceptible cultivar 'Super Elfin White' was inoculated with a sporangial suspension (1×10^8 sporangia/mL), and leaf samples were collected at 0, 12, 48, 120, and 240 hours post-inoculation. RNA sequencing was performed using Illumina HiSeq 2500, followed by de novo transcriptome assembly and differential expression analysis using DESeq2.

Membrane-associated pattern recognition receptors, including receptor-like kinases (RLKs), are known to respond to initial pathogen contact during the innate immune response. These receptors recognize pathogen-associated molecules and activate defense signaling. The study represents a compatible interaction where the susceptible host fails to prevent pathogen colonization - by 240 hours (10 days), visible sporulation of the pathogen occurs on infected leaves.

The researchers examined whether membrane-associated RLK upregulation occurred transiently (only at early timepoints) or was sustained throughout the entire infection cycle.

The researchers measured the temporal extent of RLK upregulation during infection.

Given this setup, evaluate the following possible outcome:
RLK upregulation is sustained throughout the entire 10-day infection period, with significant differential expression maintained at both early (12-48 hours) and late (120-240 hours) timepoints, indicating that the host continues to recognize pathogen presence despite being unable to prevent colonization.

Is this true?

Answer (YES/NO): YES